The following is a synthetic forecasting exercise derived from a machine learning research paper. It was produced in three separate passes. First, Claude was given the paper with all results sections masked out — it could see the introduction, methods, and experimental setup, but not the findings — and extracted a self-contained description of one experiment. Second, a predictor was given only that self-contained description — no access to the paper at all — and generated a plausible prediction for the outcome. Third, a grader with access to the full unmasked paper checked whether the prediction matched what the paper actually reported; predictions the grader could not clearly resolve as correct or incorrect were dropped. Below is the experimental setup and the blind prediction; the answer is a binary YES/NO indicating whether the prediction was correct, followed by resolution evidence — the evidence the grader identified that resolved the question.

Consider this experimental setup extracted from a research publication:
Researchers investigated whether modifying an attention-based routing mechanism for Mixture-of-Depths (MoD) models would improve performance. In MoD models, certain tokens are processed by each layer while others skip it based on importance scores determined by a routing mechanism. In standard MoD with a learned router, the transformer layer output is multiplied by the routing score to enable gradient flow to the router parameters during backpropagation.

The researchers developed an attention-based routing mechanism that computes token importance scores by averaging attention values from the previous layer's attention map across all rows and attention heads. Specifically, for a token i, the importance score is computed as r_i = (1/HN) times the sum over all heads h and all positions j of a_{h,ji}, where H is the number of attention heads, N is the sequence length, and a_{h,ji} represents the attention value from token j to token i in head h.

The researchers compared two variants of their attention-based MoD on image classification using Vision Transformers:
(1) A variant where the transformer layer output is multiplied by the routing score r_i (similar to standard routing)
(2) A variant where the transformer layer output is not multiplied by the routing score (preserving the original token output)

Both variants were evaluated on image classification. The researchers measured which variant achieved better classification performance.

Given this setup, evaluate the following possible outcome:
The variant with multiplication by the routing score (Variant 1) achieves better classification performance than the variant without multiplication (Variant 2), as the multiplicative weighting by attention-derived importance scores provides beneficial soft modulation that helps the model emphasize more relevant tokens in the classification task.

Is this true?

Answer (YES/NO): NO